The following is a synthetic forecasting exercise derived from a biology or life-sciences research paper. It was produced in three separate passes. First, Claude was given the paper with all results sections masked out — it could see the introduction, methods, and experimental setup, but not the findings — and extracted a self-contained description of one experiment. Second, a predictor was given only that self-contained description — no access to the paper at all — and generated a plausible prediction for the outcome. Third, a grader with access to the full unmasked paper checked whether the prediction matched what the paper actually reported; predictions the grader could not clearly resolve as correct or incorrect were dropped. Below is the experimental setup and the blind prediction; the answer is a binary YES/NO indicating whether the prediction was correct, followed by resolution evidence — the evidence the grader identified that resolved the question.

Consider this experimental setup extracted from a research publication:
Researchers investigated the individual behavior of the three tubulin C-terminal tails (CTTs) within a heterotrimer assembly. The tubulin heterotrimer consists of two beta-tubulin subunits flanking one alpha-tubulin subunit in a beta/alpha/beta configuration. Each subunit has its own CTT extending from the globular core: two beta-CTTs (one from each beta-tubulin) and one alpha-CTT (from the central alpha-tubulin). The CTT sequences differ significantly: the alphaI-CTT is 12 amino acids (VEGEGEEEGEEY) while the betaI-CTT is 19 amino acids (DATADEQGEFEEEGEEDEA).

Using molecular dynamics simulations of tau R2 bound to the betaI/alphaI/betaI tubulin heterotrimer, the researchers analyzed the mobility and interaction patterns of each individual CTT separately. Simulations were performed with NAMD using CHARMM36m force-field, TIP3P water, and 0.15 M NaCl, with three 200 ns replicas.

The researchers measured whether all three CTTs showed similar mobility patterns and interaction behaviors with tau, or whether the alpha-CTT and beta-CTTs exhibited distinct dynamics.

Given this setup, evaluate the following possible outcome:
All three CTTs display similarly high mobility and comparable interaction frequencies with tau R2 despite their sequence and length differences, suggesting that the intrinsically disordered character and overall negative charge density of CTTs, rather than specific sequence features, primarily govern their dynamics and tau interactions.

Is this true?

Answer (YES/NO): NO